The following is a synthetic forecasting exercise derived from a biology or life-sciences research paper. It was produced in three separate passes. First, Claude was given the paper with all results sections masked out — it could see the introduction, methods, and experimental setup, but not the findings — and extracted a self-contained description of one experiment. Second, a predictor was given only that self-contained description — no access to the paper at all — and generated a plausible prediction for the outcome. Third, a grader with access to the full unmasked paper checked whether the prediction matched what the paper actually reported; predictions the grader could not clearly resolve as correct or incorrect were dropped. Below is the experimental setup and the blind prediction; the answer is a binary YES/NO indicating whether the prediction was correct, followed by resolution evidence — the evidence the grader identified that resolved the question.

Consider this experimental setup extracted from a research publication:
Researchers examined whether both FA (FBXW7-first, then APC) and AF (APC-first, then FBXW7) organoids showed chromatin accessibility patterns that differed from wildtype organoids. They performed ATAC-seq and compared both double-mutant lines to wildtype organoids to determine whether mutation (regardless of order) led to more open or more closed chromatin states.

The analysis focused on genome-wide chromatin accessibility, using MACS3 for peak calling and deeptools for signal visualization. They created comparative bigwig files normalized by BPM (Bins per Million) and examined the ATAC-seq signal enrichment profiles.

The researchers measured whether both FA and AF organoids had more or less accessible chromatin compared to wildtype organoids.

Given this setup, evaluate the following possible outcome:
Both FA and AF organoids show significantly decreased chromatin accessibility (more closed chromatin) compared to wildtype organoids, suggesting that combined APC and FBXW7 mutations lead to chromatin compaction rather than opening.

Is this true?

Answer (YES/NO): NO